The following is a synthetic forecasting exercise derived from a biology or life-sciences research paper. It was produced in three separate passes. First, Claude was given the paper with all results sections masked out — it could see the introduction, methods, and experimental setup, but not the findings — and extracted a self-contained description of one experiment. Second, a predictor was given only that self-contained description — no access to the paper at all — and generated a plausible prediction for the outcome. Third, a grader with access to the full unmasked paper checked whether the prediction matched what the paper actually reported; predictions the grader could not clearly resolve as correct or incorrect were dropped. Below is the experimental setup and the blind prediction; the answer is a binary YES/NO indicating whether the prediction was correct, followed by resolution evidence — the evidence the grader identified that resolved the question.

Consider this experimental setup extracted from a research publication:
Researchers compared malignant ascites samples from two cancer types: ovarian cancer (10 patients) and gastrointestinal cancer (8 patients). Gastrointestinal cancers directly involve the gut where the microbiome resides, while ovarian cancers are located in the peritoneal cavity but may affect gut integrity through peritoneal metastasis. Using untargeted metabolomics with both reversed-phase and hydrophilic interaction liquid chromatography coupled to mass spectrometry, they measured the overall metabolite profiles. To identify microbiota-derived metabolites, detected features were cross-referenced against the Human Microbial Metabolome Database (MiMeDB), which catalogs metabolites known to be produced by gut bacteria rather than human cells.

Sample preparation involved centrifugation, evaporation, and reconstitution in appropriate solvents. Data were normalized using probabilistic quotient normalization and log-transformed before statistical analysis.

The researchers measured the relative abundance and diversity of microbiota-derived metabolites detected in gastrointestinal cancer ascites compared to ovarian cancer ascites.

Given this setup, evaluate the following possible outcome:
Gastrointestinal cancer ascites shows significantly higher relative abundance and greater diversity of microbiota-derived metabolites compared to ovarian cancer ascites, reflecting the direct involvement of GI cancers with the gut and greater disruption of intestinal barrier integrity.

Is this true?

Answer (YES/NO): NO